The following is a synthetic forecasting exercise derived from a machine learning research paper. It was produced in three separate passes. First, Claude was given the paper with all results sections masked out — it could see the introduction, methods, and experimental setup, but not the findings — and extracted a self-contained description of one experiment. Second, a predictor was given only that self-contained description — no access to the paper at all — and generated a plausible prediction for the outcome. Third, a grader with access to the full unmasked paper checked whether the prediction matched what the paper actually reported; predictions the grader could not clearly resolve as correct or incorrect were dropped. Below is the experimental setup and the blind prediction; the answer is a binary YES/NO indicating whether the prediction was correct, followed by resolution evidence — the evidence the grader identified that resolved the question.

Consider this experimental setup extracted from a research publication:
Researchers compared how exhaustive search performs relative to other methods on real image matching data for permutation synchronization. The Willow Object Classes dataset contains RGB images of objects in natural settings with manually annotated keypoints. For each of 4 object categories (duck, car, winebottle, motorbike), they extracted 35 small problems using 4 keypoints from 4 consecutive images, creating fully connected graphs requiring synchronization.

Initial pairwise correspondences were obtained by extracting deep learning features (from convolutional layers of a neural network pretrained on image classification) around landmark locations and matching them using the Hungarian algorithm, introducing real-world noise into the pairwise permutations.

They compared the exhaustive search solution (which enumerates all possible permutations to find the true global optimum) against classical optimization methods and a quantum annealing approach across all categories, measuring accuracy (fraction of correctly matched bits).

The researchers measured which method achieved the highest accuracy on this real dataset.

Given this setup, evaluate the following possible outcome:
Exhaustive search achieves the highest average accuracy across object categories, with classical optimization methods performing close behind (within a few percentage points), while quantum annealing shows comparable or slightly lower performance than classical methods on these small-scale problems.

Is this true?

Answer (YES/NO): YES